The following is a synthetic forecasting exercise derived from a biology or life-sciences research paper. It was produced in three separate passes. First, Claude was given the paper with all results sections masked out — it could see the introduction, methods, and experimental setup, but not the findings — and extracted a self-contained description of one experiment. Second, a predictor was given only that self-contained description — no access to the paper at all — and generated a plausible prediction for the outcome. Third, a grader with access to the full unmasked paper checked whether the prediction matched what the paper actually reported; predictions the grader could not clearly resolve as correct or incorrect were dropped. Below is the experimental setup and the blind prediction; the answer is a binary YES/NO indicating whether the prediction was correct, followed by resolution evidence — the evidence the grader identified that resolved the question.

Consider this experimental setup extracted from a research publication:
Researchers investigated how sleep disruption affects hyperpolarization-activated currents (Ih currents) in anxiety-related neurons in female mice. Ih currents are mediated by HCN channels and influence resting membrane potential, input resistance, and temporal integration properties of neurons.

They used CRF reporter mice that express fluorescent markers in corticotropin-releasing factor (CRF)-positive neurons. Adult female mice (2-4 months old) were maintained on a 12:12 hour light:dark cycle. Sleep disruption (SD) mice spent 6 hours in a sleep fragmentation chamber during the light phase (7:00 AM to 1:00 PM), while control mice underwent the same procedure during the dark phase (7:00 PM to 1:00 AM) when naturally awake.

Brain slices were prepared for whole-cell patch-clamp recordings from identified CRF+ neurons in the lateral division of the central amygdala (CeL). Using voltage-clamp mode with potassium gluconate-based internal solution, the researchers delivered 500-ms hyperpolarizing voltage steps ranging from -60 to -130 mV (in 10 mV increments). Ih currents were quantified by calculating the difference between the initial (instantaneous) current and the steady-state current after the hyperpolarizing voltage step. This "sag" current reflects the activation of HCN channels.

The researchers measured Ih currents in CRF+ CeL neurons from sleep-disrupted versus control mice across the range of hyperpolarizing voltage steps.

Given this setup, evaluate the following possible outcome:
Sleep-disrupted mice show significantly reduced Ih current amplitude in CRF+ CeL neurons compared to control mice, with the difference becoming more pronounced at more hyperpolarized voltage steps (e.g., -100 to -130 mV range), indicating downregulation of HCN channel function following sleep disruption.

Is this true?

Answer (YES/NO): NO